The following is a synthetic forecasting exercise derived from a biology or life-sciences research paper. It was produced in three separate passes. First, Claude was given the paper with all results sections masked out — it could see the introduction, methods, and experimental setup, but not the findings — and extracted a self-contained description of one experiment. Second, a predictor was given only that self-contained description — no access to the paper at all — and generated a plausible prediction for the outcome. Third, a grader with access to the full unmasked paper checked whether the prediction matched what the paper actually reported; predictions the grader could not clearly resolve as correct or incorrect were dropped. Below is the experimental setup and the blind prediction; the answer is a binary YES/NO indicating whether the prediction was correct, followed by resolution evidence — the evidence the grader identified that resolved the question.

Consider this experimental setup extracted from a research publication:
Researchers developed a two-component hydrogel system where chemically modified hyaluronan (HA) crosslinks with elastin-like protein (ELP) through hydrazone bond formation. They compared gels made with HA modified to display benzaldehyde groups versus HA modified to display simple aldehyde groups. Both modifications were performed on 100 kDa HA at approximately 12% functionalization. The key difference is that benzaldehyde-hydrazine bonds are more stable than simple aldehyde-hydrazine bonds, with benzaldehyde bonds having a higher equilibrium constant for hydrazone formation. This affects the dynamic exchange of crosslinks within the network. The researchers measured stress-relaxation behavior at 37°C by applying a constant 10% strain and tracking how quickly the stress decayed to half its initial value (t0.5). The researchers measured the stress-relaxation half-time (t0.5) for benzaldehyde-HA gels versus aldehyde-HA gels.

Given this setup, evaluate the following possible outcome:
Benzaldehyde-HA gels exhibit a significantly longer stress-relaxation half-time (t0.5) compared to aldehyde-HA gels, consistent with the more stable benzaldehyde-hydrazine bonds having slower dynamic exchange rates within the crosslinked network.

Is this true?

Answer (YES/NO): YES